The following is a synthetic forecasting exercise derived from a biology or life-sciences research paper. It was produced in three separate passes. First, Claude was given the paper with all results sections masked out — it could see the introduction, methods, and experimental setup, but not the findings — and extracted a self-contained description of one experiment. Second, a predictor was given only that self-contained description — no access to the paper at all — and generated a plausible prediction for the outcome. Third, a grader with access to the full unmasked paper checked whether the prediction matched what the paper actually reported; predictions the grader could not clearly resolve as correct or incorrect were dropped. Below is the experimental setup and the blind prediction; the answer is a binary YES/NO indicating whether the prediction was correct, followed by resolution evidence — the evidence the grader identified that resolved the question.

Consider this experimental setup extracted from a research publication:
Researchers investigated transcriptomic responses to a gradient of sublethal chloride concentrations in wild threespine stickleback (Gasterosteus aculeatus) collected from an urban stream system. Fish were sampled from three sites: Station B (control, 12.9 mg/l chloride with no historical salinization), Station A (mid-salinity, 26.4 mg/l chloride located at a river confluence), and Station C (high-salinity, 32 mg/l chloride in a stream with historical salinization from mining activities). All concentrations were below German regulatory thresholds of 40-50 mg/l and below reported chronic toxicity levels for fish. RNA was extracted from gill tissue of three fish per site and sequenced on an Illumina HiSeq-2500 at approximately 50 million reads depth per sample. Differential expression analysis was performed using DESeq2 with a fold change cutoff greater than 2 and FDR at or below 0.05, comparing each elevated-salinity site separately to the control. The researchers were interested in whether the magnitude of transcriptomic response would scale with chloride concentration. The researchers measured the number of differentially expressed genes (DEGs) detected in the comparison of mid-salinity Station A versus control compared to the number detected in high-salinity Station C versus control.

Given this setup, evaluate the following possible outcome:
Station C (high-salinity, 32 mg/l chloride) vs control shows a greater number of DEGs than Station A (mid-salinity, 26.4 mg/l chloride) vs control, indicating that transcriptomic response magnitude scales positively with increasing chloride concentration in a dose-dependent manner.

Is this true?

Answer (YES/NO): NO